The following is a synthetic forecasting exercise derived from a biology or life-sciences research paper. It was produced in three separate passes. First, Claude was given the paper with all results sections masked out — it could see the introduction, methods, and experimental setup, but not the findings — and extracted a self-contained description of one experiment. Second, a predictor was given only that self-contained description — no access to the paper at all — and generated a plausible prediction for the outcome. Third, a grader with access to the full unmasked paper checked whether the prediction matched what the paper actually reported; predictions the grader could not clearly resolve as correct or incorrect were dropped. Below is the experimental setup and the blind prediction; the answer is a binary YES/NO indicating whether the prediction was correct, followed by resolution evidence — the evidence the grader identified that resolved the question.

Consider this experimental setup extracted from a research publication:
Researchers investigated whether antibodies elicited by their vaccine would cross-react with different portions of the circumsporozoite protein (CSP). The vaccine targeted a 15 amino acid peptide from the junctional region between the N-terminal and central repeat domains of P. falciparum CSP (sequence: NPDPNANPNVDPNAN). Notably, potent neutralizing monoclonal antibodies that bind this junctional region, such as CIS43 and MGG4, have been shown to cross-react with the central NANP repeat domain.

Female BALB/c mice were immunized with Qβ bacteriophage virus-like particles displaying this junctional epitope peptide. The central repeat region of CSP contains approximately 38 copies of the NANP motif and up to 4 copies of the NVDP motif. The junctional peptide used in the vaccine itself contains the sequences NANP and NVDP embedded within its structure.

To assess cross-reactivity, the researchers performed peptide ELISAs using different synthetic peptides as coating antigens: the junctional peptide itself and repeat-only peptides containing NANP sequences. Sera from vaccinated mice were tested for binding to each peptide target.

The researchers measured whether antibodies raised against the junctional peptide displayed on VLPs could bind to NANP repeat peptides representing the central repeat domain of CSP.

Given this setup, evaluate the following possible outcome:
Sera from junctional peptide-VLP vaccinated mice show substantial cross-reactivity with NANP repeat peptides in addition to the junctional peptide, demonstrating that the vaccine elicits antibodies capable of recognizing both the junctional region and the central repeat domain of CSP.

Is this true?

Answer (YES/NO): YES